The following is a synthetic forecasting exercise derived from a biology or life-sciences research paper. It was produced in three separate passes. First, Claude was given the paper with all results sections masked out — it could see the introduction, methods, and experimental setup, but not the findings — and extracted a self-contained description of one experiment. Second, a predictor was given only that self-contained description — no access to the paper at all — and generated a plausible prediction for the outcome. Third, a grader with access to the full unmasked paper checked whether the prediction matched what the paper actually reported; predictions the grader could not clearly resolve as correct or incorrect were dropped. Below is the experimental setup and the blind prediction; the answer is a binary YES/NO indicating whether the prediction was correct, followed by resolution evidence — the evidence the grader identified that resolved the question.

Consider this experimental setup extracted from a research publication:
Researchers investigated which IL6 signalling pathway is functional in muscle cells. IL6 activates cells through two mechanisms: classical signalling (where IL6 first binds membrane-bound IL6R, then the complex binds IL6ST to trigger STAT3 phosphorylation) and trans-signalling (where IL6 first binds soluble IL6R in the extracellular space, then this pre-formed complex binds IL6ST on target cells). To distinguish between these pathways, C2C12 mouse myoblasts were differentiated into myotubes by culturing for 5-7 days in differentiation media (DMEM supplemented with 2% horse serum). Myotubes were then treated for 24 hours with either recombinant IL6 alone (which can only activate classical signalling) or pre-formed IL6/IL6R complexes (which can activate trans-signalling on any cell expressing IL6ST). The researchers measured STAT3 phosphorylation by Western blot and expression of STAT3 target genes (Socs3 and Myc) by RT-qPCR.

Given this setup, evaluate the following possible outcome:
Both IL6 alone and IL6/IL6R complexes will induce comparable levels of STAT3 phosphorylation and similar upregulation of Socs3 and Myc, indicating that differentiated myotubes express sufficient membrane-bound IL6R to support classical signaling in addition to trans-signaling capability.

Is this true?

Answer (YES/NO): NO